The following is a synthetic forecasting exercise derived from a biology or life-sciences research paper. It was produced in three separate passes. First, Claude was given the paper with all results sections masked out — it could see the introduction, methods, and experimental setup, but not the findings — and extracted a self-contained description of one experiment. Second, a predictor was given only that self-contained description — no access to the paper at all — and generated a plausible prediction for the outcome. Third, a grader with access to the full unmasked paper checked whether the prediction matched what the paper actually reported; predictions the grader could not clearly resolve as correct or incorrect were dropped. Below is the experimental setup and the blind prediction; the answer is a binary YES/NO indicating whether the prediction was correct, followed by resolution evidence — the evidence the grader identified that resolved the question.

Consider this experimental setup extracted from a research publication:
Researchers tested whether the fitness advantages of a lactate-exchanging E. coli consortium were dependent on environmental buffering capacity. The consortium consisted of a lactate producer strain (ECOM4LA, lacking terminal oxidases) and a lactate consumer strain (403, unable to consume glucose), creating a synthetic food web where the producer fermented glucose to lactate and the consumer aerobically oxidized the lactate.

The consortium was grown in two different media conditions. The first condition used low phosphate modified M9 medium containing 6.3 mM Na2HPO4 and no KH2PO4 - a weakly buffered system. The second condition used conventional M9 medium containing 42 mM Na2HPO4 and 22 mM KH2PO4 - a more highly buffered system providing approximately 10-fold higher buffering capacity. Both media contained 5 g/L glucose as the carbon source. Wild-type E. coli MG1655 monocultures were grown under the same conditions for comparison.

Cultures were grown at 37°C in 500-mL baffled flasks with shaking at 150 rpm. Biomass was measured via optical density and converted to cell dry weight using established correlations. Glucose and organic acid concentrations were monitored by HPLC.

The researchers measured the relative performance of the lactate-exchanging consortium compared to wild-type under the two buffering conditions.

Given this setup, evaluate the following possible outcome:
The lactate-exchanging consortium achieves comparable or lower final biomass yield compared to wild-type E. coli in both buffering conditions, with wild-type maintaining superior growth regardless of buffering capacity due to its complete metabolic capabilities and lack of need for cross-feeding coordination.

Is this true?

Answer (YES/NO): NO